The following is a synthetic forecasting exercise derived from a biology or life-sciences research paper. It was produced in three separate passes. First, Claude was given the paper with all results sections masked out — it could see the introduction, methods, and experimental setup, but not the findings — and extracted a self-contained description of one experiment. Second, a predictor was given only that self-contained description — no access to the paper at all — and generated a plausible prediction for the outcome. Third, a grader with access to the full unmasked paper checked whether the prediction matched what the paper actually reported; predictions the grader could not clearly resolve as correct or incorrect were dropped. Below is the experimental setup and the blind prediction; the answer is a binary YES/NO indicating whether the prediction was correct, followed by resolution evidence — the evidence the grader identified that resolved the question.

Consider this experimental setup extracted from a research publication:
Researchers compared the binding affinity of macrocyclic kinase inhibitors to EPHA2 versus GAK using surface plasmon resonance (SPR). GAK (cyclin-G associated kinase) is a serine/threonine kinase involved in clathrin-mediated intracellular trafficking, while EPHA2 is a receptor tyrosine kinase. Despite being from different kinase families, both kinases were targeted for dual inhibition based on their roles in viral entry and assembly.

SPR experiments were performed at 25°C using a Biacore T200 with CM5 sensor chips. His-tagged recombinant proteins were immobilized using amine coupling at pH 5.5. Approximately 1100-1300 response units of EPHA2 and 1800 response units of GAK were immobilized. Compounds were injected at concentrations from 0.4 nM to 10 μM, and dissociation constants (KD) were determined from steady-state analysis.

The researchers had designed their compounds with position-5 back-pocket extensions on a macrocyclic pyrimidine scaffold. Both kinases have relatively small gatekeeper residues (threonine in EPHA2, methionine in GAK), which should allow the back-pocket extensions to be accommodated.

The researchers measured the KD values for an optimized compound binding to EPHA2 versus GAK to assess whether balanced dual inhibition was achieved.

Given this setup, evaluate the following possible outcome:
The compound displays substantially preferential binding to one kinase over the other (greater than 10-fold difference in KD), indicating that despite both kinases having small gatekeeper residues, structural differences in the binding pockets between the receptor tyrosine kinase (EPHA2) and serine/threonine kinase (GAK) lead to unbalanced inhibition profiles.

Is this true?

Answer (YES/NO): NO